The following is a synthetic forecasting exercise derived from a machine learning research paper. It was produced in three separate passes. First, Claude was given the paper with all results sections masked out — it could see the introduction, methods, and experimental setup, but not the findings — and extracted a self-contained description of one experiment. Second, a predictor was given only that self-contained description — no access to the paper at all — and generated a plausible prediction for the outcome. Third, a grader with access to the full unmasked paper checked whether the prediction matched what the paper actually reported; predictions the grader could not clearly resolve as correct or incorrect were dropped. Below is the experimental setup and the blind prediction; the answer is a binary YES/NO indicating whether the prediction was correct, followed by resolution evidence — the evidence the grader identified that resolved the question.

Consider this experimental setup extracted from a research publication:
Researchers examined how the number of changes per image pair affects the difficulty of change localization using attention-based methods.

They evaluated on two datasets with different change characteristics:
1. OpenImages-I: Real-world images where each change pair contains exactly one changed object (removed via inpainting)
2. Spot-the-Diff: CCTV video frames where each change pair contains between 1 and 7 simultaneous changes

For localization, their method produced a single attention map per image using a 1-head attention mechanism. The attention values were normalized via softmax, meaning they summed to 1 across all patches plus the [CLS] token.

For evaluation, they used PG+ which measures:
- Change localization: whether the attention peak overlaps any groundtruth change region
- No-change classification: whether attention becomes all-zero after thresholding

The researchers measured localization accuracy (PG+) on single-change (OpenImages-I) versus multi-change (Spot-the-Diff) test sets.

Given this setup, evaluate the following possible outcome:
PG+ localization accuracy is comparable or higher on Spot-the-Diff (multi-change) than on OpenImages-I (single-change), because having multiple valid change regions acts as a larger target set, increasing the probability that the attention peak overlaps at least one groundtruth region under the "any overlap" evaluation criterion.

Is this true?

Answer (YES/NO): NO